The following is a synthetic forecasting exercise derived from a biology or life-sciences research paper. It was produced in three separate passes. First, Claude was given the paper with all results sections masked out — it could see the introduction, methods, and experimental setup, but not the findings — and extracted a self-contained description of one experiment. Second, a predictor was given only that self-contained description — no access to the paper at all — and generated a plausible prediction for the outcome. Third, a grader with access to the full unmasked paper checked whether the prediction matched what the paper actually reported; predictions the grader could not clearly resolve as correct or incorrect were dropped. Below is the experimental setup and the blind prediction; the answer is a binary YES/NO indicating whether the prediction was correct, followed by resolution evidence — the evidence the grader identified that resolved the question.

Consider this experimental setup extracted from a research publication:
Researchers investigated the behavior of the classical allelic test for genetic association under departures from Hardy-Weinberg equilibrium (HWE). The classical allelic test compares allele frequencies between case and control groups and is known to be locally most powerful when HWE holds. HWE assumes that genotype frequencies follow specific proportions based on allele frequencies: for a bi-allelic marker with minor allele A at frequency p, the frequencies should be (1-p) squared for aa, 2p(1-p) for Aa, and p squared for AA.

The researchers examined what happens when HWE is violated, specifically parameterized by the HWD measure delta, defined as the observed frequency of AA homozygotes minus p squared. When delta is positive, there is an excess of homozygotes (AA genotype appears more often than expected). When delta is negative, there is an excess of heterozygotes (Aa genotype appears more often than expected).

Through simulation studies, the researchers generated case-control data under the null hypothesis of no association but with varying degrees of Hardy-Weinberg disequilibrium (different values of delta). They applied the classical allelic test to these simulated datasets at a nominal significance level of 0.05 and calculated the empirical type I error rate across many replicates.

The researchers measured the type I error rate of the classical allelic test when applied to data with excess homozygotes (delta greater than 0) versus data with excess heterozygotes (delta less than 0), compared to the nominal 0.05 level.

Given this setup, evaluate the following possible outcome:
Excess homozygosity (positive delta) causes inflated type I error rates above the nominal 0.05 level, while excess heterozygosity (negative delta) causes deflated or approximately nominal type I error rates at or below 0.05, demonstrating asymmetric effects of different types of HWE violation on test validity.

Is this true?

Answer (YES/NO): YES